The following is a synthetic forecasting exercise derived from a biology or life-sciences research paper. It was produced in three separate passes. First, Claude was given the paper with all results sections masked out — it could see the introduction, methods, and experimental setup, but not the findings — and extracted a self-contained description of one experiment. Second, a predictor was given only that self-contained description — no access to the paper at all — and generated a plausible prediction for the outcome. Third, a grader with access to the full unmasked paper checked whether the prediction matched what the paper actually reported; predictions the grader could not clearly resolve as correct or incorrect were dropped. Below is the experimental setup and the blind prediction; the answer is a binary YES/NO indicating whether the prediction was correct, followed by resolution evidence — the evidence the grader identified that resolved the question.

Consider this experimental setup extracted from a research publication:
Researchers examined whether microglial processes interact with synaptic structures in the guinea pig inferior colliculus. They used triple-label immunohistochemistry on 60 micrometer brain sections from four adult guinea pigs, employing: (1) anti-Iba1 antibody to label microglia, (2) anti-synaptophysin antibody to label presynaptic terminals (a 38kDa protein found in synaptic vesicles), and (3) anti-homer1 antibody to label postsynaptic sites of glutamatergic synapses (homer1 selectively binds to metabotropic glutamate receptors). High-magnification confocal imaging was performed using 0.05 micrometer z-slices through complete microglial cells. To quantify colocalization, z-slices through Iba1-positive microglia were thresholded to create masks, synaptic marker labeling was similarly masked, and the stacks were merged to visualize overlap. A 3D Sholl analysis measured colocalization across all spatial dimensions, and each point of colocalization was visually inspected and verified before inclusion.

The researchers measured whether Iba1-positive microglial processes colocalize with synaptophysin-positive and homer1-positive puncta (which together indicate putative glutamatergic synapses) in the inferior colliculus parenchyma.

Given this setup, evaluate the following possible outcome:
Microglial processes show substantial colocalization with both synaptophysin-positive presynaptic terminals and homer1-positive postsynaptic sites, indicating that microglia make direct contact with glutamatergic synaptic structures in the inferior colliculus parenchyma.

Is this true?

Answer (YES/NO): YES